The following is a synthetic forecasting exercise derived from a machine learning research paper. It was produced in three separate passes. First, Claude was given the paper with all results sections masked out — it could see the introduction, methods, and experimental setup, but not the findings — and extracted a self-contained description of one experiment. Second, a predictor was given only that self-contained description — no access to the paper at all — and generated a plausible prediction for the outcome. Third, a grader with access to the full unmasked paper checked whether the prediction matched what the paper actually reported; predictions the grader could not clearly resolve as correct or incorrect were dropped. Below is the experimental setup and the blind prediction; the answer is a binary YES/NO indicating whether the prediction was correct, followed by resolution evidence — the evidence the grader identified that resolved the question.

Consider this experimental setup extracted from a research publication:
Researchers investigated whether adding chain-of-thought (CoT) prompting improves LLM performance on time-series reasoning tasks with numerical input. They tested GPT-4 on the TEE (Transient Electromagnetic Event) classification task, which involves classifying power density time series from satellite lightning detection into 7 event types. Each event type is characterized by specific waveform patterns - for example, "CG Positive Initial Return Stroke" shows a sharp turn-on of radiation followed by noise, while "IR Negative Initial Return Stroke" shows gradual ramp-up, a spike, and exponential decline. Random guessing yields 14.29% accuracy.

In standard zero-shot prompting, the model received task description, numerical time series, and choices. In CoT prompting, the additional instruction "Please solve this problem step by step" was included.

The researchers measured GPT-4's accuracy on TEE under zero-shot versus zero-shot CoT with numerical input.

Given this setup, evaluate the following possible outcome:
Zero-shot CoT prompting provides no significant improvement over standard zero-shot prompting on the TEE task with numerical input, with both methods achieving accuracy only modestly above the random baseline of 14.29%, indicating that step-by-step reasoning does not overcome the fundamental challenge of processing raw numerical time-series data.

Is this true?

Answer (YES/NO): NO